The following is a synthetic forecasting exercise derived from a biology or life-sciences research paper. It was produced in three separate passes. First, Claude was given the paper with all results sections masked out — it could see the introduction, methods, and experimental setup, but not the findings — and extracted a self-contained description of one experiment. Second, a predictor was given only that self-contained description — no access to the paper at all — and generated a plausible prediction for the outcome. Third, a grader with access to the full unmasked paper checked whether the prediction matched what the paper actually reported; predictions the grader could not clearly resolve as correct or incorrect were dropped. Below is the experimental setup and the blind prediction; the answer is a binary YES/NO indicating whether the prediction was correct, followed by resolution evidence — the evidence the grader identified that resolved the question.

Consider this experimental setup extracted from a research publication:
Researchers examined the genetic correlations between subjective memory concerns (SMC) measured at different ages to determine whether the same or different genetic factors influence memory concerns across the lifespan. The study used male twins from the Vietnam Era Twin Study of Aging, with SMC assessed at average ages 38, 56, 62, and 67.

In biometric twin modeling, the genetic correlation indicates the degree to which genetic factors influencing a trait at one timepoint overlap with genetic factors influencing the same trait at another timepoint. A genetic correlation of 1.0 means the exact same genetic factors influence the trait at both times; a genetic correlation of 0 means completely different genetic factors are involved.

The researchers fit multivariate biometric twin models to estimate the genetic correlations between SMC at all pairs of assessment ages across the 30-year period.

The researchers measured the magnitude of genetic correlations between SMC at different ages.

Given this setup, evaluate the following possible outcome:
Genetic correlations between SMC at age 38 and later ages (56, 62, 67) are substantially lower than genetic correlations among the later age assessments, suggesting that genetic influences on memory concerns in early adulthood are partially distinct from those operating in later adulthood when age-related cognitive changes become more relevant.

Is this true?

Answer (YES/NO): YES